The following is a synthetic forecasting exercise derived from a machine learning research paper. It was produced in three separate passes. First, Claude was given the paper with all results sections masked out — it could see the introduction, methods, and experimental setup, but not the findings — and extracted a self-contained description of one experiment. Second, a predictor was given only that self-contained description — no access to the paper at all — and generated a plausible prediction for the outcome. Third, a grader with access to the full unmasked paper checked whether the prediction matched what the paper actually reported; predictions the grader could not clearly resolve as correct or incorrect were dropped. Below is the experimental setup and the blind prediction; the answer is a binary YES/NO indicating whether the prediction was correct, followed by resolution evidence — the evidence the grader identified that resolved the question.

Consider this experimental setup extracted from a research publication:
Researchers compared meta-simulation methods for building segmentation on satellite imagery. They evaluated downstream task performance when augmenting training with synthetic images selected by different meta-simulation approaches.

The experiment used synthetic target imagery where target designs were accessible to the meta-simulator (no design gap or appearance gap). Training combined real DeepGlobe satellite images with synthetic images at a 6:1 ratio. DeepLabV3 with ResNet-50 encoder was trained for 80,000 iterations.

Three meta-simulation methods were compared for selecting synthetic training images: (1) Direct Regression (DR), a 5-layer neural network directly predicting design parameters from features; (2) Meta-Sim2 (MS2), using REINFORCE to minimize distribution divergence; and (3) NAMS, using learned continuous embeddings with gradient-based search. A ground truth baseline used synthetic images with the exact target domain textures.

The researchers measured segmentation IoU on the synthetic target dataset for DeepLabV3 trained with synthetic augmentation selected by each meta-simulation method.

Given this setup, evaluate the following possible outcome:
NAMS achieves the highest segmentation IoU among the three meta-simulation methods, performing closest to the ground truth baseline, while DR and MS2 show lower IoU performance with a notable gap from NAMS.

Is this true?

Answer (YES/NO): NO